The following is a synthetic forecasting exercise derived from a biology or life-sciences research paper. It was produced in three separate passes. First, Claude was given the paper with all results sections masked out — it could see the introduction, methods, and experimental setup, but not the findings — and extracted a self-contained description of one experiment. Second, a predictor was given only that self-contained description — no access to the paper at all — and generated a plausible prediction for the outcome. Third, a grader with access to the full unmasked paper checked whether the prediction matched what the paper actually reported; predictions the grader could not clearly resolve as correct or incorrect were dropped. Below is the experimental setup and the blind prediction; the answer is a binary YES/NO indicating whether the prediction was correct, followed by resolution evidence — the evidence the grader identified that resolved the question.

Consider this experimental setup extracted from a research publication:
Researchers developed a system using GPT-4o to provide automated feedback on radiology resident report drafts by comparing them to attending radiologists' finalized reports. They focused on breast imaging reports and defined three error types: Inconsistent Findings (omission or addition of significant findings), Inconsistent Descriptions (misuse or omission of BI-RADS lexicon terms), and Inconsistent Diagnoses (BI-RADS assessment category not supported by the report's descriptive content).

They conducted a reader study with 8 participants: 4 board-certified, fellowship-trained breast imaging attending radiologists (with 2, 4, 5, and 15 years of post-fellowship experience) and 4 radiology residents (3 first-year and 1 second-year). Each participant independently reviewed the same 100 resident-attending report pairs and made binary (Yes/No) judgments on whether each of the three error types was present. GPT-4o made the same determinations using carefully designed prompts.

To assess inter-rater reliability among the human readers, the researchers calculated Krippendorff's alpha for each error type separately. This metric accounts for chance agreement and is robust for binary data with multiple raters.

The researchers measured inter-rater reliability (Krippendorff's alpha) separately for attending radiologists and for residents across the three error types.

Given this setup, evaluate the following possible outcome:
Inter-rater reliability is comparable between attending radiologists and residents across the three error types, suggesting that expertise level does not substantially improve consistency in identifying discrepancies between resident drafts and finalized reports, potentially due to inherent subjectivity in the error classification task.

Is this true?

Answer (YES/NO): NO